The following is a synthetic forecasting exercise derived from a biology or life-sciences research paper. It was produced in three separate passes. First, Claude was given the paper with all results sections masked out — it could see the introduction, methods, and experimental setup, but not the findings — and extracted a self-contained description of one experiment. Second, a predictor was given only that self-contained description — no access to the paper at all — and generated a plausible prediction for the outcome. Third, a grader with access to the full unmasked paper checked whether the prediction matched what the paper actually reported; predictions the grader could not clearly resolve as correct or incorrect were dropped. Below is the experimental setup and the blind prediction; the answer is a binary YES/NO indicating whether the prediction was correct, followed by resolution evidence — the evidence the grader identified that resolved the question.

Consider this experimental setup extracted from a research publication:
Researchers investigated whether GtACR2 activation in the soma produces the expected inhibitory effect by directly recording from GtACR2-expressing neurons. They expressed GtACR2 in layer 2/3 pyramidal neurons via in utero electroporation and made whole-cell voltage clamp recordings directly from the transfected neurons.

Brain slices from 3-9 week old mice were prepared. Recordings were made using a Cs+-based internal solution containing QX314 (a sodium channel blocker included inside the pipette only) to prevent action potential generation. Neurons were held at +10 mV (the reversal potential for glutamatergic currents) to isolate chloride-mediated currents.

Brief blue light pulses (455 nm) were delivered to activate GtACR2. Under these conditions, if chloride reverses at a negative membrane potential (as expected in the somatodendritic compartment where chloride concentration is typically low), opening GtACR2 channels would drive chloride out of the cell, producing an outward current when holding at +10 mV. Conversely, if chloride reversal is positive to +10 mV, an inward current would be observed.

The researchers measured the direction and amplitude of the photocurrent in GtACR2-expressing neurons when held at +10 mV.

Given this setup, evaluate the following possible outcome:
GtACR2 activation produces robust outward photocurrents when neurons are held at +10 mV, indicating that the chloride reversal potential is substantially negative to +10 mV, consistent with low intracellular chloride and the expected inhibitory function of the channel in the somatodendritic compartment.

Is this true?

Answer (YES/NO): YES